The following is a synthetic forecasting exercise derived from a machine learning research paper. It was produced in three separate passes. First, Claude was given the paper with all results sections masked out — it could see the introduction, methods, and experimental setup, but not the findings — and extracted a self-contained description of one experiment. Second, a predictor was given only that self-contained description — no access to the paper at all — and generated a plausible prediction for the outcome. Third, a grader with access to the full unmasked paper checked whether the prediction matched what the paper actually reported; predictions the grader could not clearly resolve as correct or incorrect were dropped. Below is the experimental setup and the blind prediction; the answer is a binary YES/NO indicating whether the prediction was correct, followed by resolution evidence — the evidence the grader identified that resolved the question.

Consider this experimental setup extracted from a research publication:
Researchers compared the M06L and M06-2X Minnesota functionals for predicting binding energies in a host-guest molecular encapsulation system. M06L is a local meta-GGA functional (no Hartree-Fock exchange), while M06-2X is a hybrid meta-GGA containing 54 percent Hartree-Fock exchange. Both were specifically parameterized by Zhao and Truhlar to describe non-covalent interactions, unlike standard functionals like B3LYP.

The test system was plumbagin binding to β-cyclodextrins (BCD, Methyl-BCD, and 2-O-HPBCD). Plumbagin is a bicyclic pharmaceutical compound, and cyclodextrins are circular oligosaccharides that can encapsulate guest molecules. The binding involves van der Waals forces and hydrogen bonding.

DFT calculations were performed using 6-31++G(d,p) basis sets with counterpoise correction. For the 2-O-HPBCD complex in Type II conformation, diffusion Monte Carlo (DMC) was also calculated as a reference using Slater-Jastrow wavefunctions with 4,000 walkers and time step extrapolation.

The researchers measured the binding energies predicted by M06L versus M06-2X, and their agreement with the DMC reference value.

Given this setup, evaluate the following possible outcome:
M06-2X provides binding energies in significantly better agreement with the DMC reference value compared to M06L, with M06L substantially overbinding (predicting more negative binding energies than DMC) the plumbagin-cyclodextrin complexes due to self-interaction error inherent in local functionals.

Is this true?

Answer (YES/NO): NO